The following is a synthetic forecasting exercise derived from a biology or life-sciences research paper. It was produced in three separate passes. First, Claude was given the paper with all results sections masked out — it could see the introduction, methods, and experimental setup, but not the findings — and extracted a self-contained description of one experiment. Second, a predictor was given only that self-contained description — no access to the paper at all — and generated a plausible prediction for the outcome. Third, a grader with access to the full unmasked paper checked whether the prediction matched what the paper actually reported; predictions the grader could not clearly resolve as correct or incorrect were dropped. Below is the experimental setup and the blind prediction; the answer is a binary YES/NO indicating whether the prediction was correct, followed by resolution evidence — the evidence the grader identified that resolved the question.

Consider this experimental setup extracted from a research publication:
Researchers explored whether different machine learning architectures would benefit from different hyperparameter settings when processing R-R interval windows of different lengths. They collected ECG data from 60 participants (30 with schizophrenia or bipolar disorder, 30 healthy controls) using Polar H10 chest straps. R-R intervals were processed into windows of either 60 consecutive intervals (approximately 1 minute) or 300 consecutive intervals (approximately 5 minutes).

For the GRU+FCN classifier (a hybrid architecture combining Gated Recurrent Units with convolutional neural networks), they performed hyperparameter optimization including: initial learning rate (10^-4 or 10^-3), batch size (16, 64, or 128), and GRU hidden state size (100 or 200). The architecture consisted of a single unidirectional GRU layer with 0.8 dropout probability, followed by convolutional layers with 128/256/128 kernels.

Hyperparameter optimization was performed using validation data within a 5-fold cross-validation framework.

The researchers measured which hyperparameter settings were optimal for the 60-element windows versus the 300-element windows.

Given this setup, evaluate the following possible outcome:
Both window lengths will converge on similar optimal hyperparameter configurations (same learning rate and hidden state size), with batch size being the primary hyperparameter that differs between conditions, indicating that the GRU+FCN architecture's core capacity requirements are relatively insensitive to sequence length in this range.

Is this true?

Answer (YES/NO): NO